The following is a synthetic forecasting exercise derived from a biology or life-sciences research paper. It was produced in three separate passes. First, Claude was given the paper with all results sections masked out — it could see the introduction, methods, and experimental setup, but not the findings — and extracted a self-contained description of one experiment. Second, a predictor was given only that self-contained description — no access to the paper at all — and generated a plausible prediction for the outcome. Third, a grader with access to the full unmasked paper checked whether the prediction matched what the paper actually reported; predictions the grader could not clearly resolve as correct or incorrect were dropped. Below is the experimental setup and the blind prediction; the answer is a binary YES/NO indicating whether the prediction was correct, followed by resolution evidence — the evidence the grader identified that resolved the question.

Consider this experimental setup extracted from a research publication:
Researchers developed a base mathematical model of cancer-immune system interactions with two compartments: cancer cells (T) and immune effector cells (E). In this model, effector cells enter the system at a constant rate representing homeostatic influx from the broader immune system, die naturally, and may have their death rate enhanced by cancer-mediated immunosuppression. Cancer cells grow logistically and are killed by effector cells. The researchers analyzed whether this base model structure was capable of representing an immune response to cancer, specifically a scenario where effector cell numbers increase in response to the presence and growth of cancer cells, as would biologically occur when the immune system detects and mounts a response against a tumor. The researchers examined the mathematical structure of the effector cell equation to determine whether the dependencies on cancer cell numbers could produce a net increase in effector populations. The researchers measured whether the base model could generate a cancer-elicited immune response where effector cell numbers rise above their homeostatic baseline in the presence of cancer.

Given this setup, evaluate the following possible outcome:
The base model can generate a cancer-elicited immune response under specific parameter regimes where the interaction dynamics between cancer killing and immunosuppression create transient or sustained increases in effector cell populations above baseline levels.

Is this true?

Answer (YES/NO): NO